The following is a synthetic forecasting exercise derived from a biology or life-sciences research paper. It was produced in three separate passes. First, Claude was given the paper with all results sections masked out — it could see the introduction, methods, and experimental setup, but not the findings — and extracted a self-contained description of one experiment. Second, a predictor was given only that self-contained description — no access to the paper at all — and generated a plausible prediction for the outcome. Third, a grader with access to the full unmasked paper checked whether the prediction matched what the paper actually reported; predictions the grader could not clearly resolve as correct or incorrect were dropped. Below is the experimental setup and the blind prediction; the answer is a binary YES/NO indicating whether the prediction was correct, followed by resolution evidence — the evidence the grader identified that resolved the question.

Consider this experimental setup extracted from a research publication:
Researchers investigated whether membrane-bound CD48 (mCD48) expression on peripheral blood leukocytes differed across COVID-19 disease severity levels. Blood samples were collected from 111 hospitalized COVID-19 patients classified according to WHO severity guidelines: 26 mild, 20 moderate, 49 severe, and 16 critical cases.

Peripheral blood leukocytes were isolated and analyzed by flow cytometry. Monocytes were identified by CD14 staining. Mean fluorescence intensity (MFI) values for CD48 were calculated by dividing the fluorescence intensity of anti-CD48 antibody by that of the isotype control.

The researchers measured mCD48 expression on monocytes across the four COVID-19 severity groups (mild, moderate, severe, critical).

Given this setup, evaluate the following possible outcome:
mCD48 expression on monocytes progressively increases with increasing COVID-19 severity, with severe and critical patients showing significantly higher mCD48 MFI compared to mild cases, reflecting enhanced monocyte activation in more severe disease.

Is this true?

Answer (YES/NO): NO